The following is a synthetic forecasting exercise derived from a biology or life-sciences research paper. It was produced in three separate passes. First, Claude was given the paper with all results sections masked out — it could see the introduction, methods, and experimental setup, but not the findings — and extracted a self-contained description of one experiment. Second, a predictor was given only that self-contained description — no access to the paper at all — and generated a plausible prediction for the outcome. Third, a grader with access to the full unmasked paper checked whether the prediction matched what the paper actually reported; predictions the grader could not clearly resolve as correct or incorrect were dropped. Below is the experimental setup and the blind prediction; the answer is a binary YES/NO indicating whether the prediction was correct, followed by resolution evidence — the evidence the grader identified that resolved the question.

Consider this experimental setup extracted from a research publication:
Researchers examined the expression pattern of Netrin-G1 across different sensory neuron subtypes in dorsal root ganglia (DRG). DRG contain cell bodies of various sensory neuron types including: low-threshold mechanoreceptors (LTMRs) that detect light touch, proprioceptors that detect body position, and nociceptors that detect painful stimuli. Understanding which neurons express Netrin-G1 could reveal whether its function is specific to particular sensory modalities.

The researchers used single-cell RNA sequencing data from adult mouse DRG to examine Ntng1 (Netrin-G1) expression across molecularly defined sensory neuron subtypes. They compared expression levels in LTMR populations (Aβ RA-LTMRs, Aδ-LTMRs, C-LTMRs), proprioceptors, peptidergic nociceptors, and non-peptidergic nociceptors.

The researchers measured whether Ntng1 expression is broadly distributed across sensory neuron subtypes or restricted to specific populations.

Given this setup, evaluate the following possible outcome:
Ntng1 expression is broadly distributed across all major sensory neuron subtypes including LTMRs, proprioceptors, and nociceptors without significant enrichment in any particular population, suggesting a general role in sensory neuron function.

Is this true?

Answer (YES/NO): NO